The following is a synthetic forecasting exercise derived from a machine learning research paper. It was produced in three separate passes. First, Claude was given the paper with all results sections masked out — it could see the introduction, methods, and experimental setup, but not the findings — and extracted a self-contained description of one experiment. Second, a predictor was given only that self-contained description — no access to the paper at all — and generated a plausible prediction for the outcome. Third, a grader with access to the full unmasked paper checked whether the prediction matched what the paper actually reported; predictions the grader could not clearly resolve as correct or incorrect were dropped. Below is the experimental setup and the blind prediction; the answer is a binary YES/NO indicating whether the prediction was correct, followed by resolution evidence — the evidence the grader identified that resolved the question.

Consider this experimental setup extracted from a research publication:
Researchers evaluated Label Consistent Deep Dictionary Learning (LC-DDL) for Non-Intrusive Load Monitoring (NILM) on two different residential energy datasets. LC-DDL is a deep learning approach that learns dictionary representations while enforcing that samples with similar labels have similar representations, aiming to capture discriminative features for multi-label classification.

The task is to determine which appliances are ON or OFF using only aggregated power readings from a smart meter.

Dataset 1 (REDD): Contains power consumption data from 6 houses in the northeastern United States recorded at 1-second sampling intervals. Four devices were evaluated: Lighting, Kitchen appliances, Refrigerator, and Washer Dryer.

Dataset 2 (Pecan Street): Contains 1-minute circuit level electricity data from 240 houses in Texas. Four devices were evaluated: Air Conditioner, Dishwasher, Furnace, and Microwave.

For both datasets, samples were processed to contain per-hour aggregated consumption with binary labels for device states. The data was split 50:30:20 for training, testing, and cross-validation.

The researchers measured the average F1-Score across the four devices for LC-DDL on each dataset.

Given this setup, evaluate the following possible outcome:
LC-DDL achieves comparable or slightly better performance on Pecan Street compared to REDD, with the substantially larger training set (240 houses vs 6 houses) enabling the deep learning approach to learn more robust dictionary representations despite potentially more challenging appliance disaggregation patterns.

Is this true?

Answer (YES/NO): NO